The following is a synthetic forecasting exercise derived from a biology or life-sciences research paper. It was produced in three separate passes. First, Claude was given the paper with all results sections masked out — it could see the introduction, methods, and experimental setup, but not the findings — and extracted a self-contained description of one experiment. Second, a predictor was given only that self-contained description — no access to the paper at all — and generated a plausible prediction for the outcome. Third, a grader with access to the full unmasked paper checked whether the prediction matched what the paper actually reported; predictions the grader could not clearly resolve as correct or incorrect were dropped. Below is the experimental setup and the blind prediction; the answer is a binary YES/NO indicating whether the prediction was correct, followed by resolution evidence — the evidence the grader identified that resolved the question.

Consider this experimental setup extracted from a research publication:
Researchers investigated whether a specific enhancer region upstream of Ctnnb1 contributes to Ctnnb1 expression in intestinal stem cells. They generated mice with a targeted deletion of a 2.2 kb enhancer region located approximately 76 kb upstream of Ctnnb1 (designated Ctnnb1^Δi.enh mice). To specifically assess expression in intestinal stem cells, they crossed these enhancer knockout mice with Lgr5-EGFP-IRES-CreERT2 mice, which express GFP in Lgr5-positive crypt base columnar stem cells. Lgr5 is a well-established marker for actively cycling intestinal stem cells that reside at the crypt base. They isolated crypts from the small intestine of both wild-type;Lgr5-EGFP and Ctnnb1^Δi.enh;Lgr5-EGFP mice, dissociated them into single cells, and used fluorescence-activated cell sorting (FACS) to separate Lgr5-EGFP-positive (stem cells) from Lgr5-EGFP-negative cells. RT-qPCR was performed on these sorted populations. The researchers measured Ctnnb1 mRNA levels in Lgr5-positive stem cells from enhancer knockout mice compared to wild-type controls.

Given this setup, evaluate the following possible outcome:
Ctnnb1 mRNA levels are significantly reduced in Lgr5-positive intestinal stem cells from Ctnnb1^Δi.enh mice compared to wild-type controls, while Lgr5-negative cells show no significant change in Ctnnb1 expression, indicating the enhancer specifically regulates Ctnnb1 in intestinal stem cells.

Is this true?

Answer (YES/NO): NO